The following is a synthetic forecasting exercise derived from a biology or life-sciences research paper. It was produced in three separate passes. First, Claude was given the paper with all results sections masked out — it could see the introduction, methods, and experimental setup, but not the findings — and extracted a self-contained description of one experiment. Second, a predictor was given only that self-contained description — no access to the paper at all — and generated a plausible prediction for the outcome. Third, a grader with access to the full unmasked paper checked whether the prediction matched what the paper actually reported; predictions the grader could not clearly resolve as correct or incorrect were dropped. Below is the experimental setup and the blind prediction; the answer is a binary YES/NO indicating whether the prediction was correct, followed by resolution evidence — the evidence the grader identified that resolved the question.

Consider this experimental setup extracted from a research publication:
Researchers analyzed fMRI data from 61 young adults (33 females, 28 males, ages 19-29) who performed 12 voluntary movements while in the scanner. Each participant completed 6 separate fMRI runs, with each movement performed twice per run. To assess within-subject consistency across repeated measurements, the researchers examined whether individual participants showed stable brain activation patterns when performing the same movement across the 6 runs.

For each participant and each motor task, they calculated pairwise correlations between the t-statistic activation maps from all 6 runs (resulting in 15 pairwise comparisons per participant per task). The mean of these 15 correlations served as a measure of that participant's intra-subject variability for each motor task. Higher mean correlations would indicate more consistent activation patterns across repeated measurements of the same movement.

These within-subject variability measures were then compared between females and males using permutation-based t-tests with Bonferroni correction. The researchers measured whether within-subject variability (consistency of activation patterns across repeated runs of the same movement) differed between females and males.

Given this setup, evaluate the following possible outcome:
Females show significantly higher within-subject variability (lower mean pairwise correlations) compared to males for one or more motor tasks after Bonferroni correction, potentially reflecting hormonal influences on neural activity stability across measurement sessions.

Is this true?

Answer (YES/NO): NO